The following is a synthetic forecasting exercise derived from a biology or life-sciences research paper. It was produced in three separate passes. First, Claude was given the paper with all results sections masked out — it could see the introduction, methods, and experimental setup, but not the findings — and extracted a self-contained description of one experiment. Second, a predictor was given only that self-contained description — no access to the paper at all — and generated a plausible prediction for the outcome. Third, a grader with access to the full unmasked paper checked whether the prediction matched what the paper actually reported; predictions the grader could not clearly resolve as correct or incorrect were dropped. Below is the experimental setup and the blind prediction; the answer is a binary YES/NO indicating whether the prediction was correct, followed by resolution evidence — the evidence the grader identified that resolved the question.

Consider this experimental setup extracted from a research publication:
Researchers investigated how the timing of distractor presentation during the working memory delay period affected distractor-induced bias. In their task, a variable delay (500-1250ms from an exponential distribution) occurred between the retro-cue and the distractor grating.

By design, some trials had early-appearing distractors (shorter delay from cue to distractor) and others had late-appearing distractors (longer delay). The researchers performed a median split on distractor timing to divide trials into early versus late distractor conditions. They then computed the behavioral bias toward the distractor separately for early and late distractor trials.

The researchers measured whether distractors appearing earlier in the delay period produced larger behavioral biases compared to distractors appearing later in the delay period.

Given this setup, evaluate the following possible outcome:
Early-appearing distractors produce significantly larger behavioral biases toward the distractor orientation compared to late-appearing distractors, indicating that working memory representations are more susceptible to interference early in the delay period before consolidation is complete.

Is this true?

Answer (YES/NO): NO